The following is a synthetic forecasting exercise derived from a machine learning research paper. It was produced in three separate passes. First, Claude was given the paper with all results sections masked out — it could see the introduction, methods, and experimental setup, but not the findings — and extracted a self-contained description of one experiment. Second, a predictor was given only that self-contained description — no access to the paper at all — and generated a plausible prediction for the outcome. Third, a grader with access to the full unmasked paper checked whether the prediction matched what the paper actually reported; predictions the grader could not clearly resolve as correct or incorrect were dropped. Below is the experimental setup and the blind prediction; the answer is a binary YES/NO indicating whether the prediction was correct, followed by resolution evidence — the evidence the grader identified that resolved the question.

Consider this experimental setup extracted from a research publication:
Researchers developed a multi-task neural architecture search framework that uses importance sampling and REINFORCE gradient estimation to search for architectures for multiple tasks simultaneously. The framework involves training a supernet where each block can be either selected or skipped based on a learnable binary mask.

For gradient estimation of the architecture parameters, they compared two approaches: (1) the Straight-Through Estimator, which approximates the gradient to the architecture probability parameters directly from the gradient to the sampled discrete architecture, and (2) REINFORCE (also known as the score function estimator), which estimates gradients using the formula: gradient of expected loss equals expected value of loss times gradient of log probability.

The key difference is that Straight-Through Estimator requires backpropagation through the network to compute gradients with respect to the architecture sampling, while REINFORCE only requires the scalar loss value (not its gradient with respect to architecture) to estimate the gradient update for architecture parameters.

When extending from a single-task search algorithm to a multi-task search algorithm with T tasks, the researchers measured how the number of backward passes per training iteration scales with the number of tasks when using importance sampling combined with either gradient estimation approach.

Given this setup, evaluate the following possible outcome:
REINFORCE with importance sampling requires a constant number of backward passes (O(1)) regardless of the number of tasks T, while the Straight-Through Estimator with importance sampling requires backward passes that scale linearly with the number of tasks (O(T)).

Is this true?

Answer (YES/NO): YES